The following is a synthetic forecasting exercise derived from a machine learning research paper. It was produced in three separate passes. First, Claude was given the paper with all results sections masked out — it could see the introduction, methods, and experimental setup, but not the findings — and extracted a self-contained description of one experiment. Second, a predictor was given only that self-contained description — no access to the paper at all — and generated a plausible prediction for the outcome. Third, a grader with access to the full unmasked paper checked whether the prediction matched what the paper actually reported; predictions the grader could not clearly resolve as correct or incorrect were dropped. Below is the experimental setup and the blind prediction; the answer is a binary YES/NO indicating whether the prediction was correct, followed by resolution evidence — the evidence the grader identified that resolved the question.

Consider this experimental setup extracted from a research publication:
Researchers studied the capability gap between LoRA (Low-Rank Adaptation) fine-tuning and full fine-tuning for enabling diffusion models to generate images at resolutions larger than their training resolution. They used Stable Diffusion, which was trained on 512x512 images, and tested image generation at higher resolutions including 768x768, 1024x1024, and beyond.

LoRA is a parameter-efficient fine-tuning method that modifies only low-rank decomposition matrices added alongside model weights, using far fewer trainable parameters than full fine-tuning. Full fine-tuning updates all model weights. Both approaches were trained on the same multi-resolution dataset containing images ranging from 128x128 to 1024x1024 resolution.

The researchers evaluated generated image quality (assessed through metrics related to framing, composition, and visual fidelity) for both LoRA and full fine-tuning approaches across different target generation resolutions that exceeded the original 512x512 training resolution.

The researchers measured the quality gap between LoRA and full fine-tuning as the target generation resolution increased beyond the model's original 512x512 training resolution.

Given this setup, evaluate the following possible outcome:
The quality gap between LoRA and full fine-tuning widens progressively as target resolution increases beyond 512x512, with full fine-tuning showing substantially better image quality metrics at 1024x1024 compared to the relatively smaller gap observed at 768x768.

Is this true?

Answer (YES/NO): YES